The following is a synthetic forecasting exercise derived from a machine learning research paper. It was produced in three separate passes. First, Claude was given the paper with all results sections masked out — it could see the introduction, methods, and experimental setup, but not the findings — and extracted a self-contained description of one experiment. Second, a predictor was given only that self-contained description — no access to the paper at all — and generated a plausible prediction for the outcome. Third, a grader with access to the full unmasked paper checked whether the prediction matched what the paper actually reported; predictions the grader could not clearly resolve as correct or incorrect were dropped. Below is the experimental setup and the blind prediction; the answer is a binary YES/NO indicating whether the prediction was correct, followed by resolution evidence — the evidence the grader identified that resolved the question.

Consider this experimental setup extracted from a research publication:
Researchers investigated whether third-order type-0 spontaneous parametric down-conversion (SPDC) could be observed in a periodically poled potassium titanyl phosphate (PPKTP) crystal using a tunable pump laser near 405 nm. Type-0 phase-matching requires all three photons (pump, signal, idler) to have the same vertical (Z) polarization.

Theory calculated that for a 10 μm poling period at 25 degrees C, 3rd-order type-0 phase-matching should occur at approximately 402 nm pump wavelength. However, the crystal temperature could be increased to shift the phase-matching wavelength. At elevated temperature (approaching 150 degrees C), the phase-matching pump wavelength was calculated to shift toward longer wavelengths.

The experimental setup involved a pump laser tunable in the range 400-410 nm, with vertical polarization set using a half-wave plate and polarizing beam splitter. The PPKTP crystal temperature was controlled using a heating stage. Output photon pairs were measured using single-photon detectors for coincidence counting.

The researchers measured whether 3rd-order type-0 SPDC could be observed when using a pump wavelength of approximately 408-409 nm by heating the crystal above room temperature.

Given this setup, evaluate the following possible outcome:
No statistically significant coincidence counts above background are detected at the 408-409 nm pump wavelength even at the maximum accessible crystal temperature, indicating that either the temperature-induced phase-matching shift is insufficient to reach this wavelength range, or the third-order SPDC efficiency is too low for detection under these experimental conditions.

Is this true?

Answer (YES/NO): NO